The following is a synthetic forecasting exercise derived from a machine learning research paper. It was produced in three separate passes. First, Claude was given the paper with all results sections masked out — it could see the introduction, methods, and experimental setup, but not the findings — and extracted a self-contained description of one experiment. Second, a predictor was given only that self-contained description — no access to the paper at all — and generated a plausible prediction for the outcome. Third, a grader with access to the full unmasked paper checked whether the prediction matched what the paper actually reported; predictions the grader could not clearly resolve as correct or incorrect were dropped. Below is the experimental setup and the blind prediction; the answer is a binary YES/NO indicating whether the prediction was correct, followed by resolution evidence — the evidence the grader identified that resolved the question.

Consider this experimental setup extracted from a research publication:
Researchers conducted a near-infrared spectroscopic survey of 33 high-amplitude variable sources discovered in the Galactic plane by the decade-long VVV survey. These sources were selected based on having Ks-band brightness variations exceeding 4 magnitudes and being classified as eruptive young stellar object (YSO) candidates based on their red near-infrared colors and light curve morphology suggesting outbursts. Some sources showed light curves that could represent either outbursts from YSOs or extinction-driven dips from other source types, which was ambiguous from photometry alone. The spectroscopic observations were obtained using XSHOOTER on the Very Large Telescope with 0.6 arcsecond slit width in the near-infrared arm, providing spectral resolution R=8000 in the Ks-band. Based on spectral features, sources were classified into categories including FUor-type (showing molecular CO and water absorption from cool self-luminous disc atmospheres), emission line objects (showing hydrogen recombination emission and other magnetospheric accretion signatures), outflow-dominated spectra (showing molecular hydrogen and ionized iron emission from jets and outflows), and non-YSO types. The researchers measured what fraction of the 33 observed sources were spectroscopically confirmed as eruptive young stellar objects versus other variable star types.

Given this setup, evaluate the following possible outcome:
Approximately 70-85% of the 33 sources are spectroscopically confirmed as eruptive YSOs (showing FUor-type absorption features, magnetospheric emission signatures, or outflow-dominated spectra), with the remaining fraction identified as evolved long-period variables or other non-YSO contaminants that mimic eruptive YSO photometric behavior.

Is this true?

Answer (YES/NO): YES